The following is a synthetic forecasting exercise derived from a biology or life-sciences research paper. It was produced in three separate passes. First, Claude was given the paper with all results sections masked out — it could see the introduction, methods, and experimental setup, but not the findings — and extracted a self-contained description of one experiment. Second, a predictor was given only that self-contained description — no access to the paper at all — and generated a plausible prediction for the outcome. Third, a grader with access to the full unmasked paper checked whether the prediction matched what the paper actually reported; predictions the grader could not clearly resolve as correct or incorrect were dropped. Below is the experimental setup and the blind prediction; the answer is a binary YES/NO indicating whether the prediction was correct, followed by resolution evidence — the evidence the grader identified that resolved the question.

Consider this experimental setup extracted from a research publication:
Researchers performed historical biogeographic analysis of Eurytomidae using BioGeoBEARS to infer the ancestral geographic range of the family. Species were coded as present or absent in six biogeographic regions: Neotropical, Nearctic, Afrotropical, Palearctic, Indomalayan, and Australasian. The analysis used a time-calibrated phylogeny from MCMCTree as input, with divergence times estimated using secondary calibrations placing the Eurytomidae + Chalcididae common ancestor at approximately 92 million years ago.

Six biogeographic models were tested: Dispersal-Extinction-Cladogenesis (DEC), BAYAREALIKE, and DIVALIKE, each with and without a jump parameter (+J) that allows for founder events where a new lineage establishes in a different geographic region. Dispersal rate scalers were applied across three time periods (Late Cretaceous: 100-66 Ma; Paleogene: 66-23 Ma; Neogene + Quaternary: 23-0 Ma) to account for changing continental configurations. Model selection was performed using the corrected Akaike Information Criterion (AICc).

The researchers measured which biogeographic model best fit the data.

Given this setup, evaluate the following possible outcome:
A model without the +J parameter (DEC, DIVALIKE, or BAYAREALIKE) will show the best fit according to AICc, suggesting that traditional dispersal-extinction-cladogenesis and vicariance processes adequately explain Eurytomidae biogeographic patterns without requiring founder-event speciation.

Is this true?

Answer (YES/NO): NO